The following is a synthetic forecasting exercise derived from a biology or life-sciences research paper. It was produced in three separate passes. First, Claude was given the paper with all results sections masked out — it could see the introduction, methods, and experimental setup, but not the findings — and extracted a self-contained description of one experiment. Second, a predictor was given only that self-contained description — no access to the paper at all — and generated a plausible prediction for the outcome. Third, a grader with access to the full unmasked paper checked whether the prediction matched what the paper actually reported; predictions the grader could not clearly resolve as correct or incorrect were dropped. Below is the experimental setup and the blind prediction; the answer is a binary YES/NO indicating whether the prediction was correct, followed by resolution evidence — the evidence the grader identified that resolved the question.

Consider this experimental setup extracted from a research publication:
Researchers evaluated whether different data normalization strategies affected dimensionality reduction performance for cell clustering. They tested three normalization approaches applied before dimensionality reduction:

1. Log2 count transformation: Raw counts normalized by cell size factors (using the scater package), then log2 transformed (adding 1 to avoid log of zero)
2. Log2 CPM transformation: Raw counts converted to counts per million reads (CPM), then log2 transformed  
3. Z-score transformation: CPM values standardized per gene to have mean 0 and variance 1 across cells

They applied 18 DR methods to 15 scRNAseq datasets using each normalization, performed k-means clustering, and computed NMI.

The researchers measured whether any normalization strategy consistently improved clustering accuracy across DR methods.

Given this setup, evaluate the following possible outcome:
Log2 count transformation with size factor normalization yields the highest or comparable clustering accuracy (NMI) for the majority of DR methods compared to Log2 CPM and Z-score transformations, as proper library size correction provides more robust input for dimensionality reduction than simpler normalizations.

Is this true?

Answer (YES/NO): NO